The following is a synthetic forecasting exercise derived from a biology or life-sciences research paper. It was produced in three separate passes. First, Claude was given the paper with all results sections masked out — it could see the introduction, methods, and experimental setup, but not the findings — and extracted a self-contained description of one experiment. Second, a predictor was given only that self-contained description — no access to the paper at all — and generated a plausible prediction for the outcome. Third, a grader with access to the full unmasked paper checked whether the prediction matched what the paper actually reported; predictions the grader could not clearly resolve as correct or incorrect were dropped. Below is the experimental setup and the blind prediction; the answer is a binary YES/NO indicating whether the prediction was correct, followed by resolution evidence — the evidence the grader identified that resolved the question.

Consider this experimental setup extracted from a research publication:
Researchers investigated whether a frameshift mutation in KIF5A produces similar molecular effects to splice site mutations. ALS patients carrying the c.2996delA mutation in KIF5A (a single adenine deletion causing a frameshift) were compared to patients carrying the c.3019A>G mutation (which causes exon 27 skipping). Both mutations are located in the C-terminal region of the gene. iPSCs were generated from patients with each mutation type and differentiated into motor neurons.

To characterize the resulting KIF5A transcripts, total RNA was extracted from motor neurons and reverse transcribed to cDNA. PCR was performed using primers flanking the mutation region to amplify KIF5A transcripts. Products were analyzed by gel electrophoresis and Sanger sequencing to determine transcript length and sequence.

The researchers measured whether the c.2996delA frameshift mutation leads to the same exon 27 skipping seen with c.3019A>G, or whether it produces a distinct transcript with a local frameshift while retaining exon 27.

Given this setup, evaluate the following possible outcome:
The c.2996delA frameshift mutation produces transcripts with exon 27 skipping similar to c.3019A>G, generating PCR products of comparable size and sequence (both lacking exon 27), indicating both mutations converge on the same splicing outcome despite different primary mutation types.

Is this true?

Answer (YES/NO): NO